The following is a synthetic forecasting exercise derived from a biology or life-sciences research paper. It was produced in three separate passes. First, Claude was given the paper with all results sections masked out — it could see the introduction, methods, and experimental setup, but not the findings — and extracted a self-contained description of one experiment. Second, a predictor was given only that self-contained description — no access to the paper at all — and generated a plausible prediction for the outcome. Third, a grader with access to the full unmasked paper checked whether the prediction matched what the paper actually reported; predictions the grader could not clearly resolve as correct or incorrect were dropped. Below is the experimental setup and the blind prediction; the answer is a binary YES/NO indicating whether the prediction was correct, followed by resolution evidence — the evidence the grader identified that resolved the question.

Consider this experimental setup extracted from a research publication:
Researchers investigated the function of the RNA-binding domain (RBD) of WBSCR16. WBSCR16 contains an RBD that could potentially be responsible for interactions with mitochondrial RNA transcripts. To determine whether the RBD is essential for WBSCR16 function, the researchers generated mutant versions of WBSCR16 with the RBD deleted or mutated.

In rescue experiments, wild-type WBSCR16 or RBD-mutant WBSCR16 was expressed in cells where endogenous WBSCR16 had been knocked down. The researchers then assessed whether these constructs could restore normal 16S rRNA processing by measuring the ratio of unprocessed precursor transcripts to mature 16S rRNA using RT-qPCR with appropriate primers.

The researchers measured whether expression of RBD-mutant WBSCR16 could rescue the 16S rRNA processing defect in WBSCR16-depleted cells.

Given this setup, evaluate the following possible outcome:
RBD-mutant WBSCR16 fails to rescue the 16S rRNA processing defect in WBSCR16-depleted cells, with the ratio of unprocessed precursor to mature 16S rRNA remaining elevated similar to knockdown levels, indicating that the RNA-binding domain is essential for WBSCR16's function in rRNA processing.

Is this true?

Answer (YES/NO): YES